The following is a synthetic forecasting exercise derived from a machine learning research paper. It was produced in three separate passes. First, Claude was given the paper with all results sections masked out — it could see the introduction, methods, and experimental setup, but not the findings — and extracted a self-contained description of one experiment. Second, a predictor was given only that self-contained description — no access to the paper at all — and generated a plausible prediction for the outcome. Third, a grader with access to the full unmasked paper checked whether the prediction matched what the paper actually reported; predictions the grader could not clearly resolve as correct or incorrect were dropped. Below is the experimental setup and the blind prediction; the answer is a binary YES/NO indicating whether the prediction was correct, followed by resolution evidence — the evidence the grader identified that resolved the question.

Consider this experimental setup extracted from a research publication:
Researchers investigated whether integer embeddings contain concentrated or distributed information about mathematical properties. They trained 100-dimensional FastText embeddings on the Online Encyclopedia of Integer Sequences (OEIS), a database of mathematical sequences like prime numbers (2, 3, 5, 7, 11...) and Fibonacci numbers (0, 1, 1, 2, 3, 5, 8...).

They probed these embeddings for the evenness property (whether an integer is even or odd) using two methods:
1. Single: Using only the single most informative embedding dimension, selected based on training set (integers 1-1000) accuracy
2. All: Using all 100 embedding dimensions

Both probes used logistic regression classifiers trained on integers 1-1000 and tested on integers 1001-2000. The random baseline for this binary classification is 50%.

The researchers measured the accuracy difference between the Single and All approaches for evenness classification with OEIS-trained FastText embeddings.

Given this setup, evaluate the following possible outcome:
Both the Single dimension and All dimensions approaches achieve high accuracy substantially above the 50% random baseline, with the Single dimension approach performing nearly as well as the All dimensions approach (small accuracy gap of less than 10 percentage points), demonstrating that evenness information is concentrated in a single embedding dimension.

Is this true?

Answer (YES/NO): NO